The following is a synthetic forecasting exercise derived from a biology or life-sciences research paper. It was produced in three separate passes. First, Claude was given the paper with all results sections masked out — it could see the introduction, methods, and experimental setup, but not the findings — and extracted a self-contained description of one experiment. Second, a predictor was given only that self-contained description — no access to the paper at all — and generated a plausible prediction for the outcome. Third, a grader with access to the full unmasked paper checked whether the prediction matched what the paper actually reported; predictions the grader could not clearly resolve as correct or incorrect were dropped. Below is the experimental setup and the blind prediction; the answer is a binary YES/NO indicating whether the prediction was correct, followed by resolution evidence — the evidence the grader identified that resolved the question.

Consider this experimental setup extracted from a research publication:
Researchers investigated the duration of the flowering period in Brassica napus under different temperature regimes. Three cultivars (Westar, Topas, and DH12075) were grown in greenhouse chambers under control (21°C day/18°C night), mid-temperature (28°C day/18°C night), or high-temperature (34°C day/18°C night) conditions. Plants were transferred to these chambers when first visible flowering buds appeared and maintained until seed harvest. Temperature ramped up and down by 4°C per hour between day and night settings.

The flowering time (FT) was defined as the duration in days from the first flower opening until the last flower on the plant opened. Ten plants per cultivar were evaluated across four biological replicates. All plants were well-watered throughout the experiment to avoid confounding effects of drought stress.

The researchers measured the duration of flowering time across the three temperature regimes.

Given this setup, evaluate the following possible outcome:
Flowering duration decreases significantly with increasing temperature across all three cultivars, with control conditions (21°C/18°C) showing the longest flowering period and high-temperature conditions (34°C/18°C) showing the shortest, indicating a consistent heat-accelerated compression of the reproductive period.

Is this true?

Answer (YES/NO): NO